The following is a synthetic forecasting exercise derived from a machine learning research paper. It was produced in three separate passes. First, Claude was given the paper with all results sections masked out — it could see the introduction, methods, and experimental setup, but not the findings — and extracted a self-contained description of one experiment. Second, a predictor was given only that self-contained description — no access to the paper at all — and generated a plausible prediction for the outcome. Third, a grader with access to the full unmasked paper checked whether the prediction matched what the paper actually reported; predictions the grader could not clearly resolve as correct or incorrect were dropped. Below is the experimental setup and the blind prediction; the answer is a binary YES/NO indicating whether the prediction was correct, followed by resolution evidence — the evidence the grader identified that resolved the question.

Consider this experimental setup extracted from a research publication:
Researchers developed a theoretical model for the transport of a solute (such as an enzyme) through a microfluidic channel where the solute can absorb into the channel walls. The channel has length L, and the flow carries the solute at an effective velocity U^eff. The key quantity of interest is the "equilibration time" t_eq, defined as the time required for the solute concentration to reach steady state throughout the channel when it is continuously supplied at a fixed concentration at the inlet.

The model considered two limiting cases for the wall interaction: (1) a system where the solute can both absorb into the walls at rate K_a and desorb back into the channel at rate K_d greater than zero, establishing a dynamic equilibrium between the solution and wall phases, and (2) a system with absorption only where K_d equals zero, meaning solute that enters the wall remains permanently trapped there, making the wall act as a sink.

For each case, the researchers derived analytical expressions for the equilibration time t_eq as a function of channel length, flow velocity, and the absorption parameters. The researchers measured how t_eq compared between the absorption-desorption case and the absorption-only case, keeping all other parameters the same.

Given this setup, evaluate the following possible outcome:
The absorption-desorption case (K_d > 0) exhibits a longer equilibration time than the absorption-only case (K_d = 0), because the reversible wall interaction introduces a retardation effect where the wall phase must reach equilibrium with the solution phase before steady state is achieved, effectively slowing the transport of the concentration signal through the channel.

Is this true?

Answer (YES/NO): YES